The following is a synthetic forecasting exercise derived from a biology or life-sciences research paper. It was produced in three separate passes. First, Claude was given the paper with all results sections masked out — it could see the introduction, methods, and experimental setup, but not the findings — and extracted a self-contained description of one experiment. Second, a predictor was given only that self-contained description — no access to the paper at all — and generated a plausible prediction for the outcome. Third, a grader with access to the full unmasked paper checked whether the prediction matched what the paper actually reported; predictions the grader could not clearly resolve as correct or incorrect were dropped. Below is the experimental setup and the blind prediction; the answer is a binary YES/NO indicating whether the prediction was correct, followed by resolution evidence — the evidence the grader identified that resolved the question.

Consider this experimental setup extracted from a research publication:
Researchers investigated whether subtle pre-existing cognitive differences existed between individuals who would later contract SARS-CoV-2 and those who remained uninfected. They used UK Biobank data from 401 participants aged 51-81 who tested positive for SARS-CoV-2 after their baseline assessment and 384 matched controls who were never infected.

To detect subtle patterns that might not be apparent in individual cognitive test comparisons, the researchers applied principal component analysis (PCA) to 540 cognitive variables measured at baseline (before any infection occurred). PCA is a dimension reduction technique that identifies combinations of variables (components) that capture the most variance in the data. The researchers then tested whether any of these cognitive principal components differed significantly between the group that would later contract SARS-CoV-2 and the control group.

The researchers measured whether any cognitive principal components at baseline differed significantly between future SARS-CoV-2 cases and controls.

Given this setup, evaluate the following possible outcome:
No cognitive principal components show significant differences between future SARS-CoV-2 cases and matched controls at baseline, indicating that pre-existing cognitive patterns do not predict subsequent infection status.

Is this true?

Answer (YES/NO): NO